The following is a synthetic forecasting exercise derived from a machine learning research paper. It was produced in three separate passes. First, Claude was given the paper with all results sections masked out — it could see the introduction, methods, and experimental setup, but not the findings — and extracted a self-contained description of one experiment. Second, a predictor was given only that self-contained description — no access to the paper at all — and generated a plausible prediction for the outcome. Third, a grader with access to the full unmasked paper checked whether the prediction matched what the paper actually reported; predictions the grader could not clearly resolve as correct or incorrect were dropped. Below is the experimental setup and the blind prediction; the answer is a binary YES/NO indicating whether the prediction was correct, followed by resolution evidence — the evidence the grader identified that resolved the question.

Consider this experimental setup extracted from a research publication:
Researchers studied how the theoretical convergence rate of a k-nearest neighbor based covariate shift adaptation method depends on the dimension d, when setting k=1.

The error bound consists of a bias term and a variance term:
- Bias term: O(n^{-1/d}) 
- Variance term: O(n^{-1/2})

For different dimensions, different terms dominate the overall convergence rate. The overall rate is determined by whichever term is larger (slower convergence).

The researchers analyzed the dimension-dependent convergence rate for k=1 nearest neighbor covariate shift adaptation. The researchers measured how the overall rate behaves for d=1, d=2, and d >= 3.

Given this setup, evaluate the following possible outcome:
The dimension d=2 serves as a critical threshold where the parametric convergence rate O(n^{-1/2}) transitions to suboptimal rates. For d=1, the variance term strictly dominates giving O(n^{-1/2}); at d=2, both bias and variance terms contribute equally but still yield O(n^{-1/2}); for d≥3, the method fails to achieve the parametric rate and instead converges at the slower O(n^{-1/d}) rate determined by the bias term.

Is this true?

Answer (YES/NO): YES